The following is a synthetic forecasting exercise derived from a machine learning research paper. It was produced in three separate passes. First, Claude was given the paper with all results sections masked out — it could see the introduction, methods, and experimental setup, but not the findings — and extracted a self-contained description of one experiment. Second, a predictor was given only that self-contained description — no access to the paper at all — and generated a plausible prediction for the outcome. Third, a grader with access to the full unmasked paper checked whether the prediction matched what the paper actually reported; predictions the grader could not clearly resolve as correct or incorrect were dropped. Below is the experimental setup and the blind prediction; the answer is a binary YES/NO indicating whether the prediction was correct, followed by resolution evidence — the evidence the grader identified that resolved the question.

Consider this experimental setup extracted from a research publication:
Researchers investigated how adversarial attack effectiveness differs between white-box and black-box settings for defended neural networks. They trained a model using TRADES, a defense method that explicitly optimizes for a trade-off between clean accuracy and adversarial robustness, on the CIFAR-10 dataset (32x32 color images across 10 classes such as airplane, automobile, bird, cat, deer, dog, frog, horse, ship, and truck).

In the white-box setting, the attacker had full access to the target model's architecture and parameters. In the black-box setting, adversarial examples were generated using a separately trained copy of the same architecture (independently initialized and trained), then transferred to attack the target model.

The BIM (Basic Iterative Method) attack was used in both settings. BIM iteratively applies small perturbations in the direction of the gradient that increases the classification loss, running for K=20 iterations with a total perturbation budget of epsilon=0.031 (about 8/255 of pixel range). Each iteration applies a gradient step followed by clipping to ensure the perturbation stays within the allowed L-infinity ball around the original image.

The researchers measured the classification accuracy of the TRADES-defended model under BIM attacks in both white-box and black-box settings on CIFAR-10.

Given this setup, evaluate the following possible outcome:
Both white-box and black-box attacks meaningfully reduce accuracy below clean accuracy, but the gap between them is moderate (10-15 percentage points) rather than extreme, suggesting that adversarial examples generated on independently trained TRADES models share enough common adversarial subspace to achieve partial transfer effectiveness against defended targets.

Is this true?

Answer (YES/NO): NO